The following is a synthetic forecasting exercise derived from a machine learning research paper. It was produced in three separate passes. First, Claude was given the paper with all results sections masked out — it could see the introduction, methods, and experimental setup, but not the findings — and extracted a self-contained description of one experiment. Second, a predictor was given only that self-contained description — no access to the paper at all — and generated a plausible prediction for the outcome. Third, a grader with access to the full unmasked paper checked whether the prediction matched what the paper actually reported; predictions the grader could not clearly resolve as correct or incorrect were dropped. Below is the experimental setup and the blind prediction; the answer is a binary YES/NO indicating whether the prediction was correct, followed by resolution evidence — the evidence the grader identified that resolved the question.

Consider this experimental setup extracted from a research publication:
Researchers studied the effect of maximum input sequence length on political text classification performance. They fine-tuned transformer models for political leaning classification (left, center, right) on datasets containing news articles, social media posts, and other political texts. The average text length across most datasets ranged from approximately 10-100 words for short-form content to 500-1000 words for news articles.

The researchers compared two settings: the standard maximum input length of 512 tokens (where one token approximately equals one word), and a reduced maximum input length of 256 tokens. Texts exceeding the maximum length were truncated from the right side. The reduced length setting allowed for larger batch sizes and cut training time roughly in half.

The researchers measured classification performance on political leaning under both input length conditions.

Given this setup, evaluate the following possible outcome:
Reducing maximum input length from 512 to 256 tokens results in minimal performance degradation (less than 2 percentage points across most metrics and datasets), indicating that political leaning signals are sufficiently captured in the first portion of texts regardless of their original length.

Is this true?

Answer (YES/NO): YES